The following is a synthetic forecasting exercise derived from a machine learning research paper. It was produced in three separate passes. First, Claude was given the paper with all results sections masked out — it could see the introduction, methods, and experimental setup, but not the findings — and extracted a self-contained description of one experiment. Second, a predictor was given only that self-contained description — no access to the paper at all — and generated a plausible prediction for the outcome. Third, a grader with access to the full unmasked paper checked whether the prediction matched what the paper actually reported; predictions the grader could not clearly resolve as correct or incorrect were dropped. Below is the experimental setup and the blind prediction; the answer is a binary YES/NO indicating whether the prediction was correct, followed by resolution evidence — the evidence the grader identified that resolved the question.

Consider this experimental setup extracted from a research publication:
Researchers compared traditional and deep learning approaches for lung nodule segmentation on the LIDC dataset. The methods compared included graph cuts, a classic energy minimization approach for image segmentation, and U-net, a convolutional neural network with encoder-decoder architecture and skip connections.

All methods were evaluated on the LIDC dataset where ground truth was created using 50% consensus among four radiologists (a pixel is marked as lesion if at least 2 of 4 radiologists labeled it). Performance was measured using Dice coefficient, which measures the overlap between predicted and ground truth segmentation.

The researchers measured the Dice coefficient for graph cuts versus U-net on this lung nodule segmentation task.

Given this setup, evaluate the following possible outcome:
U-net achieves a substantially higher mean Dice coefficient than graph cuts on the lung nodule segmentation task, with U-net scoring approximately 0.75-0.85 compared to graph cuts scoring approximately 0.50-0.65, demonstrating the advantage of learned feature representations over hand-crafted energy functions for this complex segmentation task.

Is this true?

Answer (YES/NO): NO